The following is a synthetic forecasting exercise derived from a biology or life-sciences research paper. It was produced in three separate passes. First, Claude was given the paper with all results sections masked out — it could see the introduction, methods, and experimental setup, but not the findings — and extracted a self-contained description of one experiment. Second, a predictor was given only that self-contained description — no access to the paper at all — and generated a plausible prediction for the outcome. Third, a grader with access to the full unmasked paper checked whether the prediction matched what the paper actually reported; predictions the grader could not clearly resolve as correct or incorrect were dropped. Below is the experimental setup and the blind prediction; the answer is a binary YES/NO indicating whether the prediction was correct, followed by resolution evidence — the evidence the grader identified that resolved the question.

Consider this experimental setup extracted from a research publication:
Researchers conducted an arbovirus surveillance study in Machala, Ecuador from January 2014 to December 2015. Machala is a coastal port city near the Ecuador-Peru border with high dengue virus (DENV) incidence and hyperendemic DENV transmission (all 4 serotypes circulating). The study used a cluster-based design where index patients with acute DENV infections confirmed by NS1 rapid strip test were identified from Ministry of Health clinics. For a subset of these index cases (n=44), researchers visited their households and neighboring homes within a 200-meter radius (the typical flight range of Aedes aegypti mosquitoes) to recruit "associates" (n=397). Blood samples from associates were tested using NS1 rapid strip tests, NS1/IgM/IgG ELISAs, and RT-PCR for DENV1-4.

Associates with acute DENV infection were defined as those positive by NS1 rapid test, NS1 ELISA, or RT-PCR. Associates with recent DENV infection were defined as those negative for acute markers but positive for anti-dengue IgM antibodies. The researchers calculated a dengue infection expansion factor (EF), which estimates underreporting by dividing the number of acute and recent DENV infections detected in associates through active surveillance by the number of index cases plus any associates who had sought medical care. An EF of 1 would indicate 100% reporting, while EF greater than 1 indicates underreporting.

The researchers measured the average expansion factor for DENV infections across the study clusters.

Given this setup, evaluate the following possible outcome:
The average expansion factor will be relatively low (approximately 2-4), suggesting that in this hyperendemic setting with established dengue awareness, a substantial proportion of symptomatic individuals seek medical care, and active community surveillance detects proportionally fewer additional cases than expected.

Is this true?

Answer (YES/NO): YES